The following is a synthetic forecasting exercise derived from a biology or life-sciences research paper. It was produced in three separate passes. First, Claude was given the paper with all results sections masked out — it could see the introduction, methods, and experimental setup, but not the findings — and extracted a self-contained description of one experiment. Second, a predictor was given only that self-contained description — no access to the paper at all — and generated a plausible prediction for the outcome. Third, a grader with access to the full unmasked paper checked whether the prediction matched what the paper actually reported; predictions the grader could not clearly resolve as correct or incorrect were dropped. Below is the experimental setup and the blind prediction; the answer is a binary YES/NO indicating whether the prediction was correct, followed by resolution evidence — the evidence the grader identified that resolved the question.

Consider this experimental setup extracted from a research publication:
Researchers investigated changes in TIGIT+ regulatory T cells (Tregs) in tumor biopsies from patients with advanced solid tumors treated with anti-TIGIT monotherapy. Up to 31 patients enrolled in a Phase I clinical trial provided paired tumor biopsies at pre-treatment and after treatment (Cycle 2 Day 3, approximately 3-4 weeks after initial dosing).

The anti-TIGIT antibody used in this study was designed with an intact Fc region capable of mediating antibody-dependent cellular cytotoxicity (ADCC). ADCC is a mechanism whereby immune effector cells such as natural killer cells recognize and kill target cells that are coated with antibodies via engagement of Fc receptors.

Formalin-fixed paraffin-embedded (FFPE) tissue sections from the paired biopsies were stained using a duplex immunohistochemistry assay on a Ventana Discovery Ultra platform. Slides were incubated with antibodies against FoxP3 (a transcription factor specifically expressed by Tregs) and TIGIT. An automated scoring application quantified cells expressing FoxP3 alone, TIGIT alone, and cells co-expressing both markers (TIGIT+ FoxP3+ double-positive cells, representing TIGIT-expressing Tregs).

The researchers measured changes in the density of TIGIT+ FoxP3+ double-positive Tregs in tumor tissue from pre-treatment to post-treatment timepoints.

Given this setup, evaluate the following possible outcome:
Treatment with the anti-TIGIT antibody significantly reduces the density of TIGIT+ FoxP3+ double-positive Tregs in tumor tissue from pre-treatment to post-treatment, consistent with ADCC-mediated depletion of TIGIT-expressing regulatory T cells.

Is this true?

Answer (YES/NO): YES